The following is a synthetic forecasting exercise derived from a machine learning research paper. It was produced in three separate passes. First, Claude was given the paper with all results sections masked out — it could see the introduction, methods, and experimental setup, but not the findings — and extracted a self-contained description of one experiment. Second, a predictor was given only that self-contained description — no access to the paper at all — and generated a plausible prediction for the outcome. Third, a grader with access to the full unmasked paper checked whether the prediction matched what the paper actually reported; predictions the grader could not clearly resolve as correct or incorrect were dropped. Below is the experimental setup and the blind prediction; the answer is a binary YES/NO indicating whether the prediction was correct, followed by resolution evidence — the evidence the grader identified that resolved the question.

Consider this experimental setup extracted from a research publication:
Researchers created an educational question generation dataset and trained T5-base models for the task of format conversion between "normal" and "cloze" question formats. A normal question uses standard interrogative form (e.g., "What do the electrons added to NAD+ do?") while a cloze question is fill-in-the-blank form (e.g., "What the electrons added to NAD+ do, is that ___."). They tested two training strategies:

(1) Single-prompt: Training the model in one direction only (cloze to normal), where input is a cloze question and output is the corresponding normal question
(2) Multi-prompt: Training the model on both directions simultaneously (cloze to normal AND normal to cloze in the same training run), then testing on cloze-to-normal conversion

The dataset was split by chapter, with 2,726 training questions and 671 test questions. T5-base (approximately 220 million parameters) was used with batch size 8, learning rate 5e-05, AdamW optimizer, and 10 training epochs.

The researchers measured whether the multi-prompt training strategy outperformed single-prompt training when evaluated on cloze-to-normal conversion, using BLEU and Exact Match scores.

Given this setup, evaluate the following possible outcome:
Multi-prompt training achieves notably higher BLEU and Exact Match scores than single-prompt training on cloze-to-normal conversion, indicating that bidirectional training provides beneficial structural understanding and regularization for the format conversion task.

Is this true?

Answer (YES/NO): NO